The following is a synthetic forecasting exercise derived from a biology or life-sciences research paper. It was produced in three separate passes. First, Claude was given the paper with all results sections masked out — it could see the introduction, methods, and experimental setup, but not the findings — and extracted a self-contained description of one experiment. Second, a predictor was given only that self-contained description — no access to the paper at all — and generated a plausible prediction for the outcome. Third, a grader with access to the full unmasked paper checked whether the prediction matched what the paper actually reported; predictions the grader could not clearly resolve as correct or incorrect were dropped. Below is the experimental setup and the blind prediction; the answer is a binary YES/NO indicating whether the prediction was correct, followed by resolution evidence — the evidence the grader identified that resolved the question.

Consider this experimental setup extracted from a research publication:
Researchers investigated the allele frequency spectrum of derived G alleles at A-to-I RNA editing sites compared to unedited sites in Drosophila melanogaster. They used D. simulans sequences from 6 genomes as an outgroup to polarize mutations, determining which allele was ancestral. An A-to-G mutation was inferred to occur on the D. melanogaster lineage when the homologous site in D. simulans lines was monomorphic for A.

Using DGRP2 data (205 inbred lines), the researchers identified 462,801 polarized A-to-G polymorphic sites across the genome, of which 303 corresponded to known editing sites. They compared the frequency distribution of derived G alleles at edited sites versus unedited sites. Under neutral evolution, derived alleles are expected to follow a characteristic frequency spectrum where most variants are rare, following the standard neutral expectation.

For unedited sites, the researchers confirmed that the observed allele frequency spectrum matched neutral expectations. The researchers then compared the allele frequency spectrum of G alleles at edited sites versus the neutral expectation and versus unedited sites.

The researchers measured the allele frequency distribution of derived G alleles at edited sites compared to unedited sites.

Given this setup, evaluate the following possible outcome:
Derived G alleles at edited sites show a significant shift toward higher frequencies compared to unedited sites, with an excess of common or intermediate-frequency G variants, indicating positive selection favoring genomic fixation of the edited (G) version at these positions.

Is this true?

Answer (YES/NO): YES